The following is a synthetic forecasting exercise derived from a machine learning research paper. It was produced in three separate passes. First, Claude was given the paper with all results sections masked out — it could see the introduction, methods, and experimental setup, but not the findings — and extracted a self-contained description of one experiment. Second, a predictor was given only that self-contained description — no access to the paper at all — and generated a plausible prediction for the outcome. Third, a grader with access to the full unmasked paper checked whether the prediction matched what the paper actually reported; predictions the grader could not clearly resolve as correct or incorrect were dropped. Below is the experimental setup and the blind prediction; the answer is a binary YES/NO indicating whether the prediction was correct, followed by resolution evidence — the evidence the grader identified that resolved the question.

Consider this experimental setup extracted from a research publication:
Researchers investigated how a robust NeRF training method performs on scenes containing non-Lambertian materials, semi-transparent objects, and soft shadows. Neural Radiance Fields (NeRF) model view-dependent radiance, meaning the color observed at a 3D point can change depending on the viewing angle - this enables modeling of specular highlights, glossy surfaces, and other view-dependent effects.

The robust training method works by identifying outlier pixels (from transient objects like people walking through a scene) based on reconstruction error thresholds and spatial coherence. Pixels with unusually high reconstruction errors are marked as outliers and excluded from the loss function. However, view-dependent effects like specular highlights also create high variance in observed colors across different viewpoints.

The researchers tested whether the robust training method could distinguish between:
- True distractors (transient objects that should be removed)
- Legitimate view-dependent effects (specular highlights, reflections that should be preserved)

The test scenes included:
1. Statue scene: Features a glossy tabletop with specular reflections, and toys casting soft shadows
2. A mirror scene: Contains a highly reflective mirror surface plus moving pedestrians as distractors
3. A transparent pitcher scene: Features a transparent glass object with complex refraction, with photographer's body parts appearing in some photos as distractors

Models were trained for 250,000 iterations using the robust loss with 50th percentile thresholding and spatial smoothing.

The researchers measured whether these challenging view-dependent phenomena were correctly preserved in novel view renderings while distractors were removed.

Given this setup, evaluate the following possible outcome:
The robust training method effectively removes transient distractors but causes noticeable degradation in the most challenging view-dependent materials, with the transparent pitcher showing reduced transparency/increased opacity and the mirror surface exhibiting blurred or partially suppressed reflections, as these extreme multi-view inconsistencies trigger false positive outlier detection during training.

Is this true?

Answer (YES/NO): NO